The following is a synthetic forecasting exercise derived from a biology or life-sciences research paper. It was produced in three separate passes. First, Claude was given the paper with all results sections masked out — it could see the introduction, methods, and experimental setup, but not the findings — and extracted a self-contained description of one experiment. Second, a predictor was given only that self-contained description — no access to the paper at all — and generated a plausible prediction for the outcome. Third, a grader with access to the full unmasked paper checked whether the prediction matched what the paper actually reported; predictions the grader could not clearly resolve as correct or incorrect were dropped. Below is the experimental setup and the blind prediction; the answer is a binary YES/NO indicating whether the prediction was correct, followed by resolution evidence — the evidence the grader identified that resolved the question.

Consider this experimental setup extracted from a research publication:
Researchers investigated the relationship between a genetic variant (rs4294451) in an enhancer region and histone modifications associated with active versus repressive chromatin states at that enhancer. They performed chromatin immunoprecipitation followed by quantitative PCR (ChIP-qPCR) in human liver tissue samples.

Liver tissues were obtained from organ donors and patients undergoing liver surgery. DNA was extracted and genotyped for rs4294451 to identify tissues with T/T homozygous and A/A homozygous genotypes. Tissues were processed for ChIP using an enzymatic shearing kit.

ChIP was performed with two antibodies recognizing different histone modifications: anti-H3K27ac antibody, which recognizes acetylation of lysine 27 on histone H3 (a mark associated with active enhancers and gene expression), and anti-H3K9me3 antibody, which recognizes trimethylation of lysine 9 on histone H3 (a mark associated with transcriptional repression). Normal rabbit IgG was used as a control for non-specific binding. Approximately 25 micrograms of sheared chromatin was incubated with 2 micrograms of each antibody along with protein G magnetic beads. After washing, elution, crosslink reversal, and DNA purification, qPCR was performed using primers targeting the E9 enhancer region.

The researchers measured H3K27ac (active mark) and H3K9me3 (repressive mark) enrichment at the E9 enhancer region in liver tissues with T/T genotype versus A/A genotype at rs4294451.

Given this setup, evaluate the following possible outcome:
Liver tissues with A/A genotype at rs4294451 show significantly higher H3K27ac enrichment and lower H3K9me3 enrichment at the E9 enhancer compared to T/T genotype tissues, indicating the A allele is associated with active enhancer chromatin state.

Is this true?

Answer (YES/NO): NO